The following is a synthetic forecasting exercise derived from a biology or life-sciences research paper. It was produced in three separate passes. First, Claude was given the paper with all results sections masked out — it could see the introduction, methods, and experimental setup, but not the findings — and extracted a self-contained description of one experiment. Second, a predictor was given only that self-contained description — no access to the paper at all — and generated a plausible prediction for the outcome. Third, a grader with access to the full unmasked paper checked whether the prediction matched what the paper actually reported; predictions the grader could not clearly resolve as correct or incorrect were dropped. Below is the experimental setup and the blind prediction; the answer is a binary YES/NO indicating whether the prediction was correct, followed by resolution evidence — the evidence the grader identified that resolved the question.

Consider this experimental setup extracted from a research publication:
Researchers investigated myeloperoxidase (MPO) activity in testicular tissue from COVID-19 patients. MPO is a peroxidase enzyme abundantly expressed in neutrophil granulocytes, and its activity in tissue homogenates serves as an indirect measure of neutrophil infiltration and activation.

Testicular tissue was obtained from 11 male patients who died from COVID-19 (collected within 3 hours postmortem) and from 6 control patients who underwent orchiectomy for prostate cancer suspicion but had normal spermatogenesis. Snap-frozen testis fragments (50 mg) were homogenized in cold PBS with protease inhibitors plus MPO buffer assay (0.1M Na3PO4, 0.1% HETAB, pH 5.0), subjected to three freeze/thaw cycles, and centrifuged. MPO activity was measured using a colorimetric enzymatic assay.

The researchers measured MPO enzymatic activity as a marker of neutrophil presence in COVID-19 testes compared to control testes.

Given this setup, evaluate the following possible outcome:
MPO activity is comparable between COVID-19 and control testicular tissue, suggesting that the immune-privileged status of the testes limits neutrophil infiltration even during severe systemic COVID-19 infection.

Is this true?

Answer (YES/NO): YES